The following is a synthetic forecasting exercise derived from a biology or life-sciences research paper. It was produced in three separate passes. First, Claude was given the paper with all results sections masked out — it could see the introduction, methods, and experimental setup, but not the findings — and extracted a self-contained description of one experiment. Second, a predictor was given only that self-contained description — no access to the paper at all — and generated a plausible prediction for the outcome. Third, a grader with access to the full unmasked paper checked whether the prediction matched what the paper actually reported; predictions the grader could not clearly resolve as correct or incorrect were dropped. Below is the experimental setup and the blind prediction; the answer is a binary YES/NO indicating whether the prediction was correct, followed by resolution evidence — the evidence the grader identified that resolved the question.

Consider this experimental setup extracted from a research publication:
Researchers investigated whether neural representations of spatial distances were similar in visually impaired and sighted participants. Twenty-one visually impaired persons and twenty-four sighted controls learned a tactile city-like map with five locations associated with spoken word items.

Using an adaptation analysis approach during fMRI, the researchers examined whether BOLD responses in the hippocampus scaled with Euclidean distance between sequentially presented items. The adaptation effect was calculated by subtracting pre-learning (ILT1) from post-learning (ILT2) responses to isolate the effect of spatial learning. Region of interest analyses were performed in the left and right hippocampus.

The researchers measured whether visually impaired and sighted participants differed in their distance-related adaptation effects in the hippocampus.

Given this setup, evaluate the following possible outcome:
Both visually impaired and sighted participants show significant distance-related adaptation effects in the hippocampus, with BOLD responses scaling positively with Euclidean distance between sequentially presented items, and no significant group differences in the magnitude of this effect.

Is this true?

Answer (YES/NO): NO